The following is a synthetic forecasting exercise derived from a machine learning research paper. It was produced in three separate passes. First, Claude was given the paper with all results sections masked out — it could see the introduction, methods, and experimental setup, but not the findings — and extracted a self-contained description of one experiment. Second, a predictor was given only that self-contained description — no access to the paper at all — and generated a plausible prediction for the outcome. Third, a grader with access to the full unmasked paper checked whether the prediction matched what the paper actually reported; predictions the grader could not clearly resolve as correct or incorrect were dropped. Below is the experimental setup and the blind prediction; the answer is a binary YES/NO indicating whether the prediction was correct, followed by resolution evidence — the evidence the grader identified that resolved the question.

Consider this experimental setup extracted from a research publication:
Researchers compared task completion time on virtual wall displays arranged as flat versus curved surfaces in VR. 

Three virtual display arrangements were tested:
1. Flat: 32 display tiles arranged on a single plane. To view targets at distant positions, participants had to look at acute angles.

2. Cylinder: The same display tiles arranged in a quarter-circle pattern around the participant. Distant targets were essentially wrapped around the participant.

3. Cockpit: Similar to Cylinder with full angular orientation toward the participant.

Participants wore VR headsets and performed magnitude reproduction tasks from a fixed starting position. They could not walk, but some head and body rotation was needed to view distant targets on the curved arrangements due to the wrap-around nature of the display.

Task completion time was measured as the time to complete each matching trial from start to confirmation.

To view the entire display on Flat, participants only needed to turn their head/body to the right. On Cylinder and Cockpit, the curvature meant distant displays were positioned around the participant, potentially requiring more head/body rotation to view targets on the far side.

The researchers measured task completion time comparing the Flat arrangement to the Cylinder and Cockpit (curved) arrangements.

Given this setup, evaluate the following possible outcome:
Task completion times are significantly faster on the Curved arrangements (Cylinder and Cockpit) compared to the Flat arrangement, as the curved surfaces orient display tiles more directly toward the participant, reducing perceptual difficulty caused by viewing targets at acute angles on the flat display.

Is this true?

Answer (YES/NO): NO